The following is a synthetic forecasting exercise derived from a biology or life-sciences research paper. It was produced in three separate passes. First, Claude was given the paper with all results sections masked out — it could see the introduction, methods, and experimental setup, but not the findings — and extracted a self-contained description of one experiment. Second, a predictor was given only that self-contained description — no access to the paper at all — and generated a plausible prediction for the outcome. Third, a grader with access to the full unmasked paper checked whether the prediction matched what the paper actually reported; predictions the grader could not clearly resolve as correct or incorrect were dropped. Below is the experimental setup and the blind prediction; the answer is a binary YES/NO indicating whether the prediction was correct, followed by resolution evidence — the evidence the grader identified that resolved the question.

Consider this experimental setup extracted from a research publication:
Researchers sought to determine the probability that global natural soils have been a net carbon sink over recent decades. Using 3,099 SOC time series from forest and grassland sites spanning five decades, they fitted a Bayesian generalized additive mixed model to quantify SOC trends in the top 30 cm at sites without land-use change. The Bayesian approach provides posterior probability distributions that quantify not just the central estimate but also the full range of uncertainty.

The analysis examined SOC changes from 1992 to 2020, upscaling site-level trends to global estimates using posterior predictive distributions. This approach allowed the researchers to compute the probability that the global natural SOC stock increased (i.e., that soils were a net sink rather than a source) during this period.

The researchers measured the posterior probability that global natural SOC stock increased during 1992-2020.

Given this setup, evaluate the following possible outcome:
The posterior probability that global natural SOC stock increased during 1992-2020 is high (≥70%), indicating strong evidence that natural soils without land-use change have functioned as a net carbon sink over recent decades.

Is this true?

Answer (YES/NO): YES